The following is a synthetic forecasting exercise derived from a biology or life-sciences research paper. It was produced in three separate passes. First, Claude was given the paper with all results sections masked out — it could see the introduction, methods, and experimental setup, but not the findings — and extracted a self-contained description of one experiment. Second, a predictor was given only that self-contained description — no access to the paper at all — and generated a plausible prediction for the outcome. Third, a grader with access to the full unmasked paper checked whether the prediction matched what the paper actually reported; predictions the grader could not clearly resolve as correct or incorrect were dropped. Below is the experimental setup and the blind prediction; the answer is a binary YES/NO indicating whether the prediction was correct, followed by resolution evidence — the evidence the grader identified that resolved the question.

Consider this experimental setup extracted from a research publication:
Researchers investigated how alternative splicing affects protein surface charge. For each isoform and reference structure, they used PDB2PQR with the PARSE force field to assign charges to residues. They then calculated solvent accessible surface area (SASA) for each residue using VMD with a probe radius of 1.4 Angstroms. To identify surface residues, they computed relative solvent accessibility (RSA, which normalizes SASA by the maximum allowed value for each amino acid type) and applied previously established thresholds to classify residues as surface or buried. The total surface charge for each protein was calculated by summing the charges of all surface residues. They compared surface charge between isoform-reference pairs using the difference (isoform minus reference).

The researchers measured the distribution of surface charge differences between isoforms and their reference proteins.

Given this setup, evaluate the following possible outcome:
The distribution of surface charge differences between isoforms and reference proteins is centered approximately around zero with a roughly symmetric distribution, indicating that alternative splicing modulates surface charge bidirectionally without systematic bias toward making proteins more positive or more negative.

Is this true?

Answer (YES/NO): YES